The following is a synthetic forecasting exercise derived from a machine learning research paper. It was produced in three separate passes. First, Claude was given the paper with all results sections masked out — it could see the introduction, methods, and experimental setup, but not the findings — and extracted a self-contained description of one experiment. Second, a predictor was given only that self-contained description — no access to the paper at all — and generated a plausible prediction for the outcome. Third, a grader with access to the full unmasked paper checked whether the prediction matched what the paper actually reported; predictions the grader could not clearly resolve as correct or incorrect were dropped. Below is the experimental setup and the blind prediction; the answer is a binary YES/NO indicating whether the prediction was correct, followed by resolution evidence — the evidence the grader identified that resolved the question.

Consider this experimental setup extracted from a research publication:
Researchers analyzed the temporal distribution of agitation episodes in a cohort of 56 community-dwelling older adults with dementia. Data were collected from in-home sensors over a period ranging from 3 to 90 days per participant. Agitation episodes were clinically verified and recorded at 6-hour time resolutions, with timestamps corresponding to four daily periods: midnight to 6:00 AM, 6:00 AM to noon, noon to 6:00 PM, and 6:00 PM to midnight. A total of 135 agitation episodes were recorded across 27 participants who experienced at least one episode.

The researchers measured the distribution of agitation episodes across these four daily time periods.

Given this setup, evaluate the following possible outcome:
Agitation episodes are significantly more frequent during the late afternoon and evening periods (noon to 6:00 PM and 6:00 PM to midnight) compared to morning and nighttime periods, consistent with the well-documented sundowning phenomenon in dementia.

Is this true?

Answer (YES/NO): YES